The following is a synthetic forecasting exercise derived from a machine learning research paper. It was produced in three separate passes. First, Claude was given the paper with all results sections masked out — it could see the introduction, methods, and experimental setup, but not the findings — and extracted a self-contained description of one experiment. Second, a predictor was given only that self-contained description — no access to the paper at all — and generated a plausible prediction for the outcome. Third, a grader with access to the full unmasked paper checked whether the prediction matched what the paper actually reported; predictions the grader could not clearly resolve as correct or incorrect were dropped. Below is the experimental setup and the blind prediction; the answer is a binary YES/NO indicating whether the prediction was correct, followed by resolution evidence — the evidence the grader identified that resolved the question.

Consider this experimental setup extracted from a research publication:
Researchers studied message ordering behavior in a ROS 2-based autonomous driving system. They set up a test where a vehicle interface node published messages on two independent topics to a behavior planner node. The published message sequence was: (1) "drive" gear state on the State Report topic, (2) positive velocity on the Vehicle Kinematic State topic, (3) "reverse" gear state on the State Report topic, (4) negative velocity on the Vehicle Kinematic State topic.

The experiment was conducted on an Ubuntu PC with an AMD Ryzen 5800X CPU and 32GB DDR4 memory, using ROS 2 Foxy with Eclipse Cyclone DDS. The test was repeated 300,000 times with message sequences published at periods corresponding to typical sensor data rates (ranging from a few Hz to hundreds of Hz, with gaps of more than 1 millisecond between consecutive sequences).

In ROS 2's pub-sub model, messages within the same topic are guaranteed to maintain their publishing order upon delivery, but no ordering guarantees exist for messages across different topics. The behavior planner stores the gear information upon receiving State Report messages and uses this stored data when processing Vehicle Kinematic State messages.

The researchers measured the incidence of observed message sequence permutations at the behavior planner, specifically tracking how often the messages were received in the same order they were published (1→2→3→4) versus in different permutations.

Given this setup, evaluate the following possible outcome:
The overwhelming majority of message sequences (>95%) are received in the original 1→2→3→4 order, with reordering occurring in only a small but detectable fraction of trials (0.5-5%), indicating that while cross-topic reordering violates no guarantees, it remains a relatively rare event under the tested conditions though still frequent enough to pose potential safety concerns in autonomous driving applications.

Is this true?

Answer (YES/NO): NO